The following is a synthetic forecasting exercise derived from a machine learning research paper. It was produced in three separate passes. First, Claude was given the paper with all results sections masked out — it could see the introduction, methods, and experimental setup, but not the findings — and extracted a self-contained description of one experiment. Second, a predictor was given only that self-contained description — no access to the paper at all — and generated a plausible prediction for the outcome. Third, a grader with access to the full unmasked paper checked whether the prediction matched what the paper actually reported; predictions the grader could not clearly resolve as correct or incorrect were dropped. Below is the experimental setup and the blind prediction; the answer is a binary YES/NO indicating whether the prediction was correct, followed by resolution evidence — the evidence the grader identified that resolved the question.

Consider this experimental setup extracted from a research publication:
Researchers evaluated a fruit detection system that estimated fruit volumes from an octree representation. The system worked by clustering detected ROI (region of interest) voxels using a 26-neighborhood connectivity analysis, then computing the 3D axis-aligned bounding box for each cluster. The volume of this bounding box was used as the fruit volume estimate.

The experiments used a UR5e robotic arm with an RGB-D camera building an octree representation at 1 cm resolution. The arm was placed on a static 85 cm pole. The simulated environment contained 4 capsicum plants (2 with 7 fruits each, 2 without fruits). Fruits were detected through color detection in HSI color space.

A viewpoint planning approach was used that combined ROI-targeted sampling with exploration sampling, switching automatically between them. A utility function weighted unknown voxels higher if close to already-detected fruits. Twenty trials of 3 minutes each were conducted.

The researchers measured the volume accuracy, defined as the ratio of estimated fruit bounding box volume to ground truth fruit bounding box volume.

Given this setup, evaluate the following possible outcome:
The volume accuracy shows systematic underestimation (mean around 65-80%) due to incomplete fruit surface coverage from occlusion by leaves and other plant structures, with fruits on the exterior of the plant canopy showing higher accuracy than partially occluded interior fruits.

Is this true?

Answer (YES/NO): NO